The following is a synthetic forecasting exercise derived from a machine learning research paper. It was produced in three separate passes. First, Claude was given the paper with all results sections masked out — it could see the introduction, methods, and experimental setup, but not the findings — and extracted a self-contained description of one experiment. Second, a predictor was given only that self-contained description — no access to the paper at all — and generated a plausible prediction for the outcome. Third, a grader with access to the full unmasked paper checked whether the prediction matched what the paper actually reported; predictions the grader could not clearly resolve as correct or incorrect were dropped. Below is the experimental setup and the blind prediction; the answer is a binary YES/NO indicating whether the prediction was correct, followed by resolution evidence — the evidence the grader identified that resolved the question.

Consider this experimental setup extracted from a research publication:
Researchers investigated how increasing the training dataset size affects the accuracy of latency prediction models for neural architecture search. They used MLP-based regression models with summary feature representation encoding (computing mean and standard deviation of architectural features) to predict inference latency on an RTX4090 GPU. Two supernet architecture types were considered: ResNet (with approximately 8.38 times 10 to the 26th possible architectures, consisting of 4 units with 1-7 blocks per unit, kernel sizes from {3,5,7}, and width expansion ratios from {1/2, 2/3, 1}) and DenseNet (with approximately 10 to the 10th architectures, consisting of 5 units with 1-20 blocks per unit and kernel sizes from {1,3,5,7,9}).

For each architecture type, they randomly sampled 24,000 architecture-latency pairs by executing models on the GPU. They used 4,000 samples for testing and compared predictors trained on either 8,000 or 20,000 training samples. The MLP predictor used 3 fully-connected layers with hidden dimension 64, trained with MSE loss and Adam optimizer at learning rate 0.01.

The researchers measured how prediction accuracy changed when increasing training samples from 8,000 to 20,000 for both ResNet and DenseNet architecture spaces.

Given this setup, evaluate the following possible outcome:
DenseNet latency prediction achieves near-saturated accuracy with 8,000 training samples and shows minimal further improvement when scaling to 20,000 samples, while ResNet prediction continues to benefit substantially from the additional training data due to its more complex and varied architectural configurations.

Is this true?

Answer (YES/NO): NO